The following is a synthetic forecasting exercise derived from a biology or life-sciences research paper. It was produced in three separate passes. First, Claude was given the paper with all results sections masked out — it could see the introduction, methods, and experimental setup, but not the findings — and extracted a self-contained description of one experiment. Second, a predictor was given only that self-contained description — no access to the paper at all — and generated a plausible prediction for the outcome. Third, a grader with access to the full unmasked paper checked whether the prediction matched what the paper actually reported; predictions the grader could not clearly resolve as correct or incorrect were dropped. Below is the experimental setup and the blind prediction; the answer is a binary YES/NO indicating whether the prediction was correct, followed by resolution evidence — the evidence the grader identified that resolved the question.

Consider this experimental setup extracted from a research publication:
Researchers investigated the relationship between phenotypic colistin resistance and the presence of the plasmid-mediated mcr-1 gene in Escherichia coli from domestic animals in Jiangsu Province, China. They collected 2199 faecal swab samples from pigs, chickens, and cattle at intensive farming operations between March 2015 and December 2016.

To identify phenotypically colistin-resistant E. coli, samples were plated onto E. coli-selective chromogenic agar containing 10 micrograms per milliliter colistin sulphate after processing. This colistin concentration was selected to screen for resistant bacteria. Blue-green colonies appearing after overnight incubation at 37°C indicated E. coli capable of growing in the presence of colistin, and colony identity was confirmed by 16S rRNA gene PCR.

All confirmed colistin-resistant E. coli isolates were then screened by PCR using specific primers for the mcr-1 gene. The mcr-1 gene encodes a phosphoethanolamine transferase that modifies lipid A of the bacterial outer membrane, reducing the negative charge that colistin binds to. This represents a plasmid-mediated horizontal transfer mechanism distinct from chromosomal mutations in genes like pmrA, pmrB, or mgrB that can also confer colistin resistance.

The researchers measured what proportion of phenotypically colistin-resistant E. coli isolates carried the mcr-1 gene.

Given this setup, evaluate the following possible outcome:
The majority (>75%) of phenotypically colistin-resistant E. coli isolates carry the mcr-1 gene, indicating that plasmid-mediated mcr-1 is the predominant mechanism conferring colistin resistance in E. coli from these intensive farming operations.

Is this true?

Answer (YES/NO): YES